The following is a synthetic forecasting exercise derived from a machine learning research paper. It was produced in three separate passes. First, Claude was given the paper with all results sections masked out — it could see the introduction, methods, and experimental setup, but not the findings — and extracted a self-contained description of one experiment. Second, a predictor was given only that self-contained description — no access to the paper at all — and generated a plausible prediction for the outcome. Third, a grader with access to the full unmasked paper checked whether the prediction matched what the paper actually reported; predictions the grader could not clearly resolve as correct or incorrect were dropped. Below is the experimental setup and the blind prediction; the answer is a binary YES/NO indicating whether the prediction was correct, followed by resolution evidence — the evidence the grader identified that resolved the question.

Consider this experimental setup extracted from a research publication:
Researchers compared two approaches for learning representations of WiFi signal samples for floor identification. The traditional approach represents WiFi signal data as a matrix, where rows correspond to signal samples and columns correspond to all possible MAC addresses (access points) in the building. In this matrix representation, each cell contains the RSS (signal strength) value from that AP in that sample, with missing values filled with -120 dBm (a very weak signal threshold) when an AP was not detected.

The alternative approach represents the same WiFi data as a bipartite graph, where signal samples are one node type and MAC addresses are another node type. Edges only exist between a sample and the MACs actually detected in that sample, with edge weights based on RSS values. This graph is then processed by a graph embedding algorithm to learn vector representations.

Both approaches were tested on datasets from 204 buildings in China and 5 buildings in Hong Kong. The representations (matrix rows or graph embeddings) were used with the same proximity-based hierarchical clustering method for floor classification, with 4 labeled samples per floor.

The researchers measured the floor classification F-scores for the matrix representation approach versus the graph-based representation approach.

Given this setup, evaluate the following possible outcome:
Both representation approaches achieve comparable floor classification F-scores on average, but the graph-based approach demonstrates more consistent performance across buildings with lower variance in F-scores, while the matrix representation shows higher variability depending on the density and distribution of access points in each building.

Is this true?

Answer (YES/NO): NO